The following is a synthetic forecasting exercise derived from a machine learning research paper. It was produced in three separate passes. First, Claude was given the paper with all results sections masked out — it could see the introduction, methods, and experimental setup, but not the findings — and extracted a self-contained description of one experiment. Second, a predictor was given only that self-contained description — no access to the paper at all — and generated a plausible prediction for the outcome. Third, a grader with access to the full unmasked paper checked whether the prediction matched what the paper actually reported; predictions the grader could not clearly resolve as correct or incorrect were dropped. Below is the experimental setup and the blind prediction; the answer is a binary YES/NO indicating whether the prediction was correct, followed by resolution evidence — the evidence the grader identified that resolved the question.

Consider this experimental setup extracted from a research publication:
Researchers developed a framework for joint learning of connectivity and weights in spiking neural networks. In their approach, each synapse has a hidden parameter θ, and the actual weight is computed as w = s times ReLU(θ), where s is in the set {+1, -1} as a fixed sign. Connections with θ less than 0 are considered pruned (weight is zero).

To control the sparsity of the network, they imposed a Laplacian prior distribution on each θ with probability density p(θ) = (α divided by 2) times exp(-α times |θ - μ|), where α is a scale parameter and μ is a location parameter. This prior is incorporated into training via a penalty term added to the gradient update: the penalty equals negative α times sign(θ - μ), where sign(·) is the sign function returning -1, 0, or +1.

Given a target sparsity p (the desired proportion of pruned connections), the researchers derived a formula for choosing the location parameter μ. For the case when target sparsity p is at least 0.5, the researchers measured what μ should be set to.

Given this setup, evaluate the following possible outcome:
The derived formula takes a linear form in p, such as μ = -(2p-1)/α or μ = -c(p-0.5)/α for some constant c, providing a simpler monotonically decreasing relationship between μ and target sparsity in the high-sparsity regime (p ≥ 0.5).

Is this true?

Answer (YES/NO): NO